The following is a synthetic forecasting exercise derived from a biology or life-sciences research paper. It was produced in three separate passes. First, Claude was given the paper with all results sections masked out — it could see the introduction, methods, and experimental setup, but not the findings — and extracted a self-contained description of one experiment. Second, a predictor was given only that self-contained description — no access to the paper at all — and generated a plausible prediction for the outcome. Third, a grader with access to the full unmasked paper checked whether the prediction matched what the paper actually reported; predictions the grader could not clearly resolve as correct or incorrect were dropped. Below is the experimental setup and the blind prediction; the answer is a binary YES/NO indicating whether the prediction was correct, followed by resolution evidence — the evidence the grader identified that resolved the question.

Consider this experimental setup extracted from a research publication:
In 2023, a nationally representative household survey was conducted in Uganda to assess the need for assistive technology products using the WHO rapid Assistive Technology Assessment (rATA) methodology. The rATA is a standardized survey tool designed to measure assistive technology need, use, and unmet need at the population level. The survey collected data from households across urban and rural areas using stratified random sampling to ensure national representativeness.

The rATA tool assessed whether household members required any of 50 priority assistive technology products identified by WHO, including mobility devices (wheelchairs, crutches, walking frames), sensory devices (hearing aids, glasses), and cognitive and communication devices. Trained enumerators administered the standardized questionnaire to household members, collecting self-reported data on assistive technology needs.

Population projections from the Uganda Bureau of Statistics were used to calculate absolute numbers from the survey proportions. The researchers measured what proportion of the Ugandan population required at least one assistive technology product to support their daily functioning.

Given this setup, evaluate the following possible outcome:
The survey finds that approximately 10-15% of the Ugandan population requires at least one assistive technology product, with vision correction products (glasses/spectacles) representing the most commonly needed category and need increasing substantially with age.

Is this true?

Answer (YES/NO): NO